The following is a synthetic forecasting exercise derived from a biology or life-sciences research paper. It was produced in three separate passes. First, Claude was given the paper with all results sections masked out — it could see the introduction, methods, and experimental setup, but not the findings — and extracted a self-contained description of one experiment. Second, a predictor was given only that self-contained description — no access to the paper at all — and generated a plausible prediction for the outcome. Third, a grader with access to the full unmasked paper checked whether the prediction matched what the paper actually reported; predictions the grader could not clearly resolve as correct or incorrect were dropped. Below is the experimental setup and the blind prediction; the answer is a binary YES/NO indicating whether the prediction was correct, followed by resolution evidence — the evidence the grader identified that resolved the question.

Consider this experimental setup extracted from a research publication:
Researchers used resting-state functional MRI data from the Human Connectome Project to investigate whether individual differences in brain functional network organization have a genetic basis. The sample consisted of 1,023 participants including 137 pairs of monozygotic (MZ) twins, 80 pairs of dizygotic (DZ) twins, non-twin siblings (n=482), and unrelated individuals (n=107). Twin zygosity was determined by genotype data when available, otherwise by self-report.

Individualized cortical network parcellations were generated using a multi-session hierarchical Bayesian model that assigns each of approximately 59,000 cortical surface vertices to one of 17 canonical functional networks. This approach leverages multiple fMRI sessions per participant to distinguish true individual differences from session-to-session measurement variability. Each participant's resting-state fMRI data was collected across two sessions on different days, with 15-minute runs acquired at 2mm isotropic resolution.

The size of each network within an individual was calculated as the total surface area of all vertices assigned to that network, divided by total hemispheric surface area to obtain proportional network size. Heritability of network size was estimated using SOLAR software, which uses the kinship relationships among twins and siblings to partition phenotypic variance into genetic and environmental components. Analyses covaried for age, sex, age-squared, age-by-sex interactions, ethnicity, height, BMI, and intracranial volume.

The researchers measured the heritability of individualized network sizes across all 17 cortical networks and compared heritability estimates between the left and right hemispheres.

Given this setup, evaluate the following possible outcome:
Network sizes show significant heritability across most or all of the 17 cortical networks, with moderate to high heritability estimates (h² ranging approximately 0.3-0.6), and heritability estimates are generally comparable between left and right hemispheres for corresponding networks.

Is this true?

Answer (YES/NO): NO